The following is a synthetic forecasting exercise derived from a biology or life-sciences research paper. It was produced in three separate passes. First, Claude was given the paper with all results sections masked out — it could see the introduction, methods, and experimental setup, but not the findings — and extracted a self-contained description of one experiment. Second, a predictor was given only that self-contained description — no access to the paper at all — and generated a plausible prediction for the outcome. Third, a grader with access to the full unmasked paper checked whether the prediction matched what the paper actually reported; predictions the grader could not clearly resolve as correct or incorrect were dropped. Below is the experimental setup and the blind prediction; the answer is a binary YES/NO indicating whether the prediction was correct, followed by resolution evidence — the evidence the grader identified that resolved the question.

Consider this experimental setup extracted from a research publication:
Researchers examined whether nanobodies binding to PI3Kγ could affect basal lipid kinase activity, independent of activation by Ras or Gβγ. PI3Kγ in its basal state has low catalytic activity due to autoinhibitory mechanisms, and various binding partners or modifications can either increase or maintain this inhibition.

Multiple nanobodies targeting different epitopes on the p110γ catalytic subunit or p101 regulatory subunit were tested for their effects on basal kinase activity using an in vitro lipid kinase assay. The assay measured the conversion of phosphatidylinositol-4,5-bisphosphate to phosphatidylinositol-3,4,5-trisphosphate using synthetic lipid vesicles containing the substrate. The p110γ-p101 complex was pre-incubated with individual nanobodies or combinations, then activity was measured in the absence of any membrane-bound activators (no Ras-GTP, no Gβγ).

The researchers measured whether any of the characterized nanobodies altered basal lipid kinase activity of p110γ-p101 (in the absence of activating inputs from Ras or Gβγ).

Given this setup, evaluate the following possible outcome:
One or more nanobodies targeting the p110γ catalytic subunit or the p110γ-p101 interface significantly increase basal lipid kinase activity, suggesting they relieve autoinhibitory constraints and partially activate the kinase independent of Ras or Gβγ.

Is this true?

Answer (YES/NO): YES